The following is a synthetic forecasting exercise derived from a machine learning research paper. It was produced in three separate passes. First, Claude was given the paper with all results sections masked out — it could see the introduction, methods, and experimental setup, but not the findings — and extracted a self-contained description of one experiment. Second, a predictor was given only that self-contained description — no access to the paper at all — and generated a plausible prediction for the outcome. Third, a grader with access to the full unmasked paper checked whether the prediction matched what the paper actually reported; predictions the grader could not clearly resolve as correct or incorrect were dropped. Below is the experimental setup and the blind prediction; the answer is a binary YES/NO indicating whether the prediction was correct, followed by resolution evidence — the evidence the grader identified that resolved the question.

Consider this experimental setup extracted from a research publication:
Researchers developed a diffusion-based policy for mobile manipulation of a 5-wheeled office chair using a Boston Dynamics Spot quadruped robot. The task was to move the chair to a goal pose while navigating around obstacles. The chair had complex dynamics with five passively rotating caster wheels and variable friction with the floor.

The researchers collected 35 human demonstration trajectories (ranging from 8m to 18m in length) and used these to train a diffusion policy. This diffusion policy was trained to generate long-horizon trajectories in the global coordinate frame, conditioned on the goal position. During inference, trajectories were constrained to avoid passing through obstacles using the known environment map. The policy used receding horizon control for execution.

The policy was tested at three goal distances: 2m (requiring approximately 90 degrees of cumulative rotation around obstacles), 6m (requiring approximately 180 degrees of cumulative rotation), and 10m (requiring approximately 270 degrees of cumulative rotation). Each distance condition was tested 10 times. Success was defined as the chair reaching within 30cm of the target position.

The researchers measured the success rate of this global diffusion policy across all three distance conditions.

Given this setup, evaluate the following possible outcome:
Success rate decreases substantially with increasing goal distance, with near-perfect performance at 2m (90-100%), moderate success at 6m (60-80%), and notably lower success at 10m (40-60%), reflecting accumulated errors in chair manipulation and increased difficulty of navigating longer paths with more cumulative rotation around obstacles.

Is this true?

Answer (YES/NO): NO